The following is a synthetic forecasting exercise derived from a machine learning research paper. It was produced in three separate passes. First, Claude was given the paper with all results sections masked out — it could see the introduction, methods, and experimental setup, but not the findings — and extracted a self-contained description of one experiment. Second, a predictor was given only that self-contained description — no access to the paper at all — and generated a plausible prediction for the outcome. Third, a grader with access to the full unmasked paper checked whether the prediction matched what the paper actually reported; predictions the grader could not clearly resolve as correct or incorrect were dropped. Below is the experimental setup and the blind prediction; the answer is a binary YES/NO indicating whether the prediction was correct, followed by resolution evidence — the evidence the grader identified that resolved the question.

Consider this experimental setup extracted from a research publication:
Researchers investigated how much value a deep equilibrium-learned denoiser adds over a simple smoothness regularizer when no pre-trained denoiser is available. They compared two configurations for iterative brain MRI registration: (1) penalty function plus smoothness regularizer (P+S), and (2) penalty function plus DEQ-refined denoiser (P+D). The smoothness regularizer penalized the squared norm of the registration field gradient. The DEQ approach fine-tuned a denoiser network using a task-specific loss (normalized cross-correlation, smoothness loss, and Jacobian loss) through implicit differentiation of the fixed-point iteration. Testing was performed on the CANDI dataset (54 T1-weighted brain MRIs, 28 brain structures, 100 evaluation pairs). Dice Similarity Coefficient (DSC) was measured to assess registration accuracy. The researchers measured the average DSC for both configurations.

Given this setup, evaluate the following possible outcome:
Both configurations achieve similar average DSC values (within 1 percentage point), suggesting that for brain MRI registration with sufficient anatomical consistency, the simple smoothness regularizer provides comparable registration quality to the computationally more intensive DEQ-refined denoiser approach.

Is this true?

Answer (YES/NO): YES